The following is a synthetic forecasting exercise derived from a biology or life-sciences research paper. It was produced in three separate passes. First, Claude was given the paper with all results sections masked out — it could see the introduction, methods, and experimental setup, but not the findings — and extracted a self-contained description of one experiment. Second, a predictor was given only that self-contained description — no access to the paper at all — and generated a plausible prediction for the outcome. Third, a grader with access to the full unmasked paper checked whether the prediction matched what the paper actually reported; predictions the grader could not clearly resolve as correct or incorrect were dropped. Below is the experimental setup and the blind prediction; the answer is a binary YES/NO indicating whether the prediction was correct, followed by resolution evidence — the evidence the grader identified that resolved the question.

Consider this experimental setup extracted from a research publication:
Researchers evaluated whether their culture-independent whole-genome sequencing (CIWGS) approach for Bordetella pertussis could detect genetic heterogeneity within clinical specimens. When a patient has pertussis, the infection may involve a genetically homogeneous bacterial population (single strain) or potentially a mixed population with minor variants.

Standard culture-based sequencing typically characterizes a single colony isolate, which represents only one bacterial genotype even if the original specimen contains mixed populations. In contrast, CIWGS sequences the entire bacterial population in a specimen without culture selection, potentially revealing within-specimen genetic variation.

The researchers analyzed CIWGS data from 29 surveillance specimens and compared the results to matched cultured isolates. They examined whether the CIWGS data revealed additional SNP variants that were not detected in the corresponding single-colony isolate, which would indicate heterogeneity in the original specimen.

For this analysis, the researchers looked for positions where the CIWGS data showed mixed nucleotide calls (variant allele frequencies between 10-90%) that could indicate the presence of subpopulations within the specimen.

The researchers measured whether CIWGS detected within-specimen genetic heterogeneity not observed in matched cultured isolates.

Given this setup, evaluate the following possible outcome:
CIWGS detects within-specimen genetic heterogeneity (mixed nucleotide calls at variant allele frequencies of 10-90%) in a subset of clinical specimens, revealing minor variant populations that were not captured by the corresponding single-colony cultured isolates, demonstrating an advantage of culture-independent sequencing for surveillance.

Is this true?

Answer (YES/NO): NO